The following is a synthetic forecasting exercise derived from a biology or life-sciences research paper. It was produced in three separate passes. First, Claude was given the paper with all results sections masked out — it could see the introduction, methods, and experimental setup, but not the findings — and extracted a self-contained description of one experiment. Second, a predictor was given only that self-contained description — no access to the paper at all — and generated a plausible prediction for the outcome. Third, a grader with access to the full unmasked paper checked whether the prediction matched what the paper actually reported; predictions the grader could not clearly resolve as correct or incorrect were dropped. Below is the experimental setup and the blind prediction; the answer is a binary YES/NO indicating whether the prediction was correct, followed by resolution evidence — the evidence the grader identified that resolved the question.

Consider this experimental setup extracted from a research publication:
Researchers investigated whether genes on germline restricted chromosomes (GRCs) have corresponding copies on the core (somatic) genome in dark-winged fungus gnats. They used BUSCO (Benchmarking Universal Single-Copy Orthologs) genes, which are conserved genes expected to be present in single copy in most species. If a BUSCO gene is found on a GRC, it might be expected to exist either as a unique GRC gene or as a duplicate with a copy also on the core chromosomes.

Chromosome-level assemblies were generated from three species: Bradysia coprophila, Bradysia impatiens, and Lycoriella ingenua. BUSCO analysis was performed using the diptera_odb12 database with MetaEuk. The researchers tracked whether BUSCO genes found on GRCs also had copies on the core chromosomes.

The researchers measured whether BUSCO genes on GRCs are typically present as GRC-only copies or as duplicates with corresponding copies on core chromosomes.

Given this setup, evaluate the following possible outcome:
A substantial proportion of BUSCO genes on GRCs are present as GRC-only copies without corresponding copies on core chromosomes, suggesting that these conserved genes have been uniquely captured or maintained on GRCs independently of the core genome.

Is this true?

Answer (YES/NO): NO